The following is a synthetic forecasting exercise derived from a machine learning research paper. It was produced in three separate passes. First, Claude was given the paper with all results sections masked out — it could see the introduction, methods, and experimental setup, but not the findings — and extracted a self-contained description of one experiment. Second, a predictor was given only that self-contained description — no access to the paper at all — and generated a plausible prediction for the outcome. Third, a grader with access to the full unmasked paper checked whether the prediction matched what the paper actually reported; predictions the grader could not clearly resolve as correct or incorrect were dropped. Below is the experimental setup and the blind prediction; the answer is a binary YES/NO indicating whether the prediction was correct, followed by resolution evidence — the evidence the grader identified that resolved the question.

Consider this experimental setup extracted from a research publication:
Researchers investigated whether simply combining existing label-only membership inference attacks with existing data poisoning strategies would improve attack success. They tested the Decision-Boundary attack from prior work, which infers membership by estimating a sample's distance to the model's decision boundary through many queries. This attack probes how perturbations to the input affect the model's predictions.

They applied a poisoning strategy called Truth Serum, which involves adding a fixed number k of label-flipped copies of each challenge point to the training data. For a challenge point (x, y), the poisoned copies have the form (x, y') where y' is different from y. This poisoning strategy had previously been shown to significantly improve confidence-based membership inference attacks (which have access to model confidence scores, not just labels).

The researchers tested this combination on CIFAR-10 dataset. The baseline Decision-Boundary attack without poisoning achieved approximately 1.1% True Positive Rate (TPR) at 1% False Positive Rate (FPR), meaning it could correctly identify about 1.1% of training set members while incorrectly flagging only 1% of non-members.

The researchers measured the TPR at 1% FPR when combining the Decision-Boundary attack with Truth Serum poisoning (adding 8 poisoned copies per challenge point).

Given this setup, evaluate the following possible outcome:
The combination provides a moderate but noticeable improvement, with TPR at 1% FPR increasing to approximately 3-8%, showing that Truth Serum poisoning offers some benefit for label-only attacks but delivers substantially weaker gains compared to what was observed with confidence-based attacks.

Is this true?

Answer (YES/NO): NO